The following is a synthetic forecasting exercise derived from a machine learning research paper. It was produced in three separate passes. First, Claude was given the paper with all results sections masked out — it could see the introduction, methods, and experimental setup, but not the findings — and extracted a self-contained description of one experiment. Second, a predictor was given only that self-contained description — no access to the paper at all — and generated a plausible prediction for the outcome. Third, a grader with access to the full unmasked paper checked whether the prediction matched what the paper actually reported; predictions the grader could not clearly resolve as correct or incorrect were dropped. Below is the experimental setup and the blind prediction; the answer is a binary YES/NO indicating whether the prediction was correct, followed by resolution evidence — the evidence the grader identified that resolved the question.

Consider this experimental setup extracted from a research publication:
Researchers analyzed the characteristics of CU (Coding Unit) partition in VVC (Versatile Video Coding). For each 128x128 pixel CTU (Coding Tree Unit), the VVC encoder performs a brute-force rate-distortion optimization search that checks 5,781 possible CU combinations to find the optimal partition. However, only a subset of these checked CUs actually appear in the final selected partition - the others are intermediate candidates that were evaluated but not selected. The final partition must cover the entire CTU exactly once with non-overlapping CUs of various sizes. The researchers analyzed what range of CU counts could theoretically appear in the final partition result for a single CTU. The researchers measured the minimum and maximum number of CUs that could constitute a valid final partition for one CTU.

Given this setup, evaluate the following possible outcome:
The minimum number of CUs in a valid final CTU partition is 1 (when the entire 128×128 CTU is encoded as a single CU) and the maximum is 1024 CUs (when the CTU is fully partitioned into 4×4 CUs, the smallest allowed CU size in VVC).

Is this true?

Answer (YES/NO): YES